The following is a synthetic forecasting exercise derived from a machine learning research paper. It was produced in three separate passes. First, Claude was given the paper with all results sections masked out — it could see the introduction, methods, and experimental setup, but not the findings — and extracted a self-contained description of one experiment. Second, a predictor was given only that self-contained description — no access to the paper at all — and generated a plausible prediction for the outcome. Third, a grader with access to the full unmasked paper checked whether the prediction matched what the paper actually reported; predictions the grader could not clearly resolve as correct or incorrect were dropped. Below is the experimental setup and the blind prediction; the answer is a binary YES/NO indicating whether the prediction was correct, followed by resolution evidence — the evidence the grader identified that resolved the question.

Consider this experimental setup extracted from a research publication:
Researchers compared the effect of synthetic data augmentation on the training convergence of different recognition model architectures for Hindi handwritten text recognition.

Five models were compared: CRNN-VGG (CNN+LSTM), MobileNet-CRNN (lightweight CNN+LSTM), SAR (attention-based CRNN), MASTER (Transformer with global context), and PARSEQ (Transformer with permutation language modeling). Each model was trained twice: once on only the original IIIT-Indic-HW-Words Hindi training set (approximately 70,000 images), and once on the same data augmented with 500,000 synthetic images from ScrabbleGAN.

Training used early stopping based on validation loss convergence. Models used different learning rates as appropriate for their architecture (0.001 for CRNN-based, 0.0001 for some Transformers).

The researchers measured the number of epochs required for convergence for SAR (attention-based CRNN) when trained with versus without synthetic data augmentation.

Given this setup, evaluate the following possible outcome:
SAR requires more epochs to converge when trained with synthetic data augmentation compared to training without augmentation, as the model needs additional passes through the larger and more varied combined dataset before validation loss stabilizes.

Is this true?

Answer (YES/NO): NO